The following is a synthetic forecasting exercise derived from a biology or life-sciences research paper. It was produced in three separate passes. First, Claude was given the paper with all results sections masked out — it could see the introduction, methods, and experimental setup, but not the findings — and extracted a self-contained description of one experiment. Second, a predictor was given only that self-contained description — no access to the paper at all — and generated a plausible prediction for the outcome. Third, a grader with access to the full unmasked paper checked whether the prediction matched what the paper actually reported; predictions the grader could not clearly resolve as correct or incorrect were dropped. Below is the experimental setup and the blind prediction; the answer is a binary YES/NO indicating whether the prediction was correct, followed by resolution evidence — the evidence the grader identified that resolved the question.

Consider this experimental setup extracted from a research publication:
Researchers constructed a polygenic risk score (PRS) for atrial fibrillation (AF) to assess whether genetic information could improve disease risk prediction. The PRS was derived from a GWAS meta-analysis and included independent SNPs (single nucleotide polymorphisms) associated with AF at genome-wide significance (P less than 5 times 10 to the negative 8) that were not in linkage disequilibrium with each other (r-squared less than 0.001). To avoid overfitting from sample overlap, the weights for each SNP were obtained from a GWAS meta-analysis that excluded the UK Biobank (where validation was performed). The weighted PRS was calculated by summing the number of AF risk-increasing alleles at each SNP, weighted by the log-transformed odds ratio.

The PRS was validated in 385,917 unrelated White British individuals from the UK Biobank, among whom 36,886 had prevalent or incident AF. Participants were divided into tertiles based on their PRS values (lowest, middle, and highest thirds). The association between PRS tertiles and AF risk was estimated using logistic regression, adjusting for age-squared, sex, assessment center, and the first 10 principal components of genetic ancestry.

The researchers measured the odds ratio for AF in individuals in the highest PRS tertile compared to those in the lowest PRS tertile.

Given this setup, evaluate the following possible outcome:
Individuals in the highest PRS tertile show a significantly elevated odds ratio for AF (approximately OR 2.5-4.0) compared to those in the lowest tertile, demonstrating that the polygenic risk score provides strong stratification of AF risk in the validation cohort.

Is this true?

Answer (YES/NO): NO